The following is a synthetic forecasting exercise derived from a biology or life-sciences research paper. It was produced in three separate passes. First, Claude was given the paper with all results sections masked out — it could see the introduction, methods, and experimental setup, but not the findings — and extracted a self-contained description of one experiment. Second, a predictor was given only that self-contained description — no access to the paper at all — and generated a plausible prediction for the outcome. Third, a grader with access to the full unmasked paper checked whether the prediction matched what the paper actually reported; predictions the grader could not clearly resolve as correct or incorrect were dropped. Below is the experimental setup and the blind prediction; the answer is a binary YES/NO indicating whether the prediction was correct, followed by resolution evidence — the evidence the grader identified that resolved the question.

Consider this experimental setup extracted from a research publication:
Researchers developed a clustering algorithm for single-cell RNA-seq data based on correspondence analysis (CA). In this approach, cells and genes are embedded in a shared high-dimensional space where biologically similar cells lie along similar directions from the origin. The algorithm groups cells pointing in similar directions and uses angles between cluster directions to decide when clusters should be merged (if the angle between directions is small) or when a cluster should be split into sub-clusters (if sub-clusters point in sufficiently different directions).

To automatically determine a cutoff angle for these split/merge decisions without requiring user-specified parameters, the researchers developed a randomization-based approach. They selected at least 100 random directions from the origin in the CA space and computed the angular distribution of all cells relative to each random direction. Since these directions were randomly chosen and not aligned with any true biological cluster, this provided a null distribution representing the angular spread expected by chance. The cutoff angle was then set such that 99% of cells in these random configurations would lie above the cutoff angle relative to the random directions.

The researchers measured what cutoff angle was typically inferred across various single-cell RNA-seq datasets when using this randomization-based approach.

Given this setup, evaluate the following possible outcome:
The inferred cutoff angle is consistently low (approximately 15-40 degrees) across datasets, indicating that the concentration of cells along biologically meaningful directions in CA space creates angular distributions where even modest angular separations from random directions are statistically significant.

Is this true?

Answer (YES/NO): NO